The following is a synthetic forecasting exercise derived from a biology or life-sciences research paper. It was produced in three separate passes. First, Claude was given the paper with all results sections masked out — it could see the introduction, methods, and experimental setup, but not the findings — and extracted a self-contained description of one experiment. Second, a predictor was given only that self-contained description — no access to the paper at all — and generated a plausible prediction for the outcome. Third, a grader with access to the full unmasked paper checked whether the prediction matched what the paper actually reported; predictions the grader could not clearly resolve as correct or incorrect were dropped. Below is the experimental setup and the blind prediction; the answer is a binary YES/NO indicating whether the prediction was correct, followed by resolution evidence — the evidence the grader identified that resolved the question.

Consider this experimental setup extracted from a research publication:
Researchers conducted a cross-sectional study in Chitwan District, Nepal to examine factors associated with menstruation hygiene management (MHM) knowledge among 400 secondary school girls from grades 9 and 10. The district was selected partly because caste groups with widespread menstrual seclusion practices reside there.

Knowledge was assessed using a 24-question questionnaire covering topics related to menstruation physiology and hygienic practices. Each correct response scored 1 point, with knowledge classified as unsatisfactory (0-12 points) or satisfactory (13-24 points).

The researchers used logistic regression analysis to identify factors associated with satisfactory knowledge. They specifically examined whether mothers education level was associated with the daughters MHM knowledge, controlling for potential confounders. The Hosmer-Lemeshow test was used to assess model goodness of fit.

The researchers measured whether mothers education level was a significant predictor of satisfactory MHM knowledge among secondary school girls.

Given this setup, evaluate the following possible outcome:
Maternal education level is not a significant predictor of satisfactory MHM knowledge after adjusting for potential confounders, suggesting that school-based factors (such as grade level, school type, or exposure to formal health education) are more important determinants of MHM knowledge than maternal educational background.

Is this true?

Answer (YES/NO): YES